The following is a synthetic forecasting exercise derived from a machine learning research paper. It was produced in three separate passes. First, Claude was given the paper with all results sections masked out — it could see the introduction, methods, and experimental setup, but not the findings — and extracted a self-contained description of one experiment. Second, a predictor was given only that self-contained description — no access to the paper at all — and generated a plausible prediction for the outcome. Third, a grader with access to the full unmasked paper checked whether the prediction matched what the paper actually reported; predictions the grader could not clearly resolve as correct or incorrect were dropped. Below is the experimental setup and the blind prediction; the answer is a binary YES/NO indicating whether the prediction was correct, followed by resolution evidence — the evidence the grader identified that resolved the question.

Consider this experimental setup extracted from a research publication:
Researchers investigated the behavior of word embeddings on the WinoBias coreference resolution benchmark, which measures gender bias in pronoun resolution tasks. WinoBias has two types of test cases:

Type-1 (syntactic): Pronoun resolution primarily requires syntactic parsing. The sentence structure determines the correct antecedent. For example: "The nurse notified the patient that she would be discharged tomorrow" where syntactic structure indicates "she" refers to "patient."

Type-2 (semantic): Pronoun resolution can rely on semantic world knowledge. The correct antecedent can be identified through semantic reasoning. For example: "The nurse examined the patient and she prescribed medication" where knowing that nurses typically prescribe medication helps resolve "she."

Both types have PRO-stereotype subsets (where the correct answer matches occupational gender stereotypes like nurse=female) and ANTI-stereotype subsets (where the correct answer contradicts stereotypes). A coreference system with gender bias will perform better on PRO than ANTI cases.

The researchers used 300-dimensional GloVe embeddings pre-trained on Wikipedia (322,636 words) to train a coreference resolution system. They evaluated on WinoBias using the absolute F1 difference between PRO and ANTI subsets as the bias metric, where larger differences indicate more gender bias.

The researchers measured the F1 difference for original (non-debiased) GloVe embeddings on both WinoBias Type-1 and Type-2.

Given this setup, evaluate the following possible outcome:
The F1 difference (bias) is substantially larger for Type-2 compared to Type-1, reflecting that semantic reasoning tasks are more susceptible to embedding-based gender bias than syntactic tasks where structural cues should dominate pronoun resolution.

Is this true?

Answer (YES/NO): NO